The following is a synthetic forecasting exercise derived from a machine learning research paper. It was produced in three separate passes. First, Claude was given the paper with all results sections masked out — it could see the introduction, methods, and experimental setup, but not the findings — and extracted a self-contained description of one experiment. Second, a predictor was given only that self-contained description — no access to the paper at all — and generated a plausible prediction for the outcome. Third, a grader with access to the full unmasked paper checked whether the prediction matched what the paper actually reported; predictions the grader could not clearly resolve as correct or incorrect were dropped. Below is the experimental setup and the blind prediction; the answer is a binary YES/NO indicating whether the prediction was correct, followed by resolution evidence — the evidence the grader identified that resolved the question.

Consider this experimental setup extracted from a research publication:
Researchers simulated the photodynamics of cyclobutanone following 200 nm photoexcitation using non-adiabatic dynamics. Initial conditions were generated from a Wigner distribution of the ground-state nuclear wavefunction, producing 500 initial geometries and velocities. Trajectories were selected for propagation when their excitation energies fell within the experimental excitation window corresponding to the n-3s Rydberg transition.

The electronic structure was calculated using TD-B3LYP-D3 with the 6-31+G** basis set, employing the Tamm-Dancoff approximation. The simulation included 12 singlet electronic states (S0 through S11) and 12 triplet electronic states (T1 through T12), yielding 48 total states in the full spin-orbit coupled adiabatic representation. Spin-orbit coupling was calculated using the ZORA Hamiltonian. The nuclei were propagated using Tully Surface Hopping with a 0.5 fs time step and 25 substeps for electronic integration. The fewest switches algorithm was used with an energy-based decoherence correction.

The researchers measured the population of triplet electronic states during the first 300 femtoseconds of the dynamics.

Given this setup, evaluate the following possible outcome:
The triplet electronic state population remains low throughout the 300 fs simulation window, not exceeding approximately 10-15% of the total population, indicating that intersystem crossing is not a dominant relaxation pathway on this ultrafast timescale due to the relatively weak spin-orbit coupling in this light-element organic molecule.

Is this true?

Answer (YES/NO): YES